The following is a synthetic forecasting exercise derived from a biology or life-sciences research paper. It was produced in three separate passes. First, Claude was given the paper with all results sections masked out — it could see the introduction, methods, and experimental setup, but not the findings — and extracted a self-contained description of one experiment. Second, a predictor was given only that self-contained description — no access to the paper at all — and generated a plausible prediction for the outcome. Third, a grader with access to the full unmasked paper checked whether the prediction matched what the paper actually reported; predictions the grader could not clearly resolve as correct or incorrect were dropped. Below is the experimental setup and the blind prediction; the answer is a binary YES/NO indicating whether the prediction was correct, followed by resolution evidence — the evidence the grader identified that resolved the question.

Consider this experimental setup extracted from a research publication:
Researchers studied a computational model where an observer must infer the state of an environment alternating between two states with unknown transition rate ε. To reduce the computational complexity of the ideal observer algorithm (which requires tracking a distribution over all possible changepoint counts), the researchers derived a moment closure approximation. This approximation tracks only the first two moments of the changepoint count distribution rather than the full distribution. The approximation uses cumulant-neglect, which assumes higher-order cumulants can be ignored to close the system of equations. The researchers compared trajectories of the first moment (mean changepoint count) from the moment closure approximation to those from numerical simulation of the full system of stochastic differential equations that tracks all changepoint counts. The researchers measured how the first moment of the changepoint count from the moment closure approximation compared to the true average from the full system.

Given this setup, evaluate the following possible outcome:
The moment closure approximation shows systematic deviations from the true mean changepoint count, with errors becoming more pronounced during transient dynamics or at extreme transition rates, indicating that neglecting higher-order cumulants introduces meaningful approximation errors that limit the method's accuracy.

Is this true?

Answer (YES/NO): NO